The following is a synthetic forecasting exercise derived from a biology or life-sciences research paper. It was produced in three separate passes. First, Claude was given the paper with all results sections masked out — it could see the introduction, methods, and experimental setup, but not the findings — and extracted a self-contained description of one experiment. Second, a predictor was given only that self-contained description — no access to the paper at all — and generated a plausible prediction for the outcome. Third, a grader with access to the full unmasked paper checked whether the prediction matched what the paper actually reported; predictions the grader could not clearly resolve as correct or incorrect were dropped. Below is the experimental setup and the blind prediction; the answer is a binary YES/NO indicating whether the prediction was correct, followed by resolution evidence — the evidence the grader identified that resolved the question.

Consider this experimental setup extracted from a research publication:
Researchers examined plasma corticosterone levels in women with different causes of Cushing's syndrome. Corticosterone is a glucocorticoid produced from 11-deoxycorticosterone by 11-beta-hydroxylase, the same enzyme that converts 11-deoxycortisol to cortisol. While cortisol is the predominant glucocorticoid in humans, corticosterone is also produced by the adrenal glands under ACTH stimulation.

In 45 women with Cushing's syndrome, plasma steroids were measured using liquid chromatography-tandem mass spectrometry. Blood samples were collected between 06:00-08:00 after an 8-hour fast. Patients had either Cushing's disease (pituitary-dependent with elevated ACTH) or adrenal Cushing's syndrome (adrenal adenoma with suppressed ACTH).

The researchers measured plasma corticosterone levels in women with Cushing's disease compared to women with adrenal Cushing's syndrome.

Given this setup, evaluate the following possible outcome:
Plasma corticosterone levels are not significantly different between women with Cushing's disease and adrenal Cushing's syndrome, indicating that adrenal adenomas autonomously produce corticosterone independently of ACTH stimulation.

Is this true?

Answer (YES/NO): YES